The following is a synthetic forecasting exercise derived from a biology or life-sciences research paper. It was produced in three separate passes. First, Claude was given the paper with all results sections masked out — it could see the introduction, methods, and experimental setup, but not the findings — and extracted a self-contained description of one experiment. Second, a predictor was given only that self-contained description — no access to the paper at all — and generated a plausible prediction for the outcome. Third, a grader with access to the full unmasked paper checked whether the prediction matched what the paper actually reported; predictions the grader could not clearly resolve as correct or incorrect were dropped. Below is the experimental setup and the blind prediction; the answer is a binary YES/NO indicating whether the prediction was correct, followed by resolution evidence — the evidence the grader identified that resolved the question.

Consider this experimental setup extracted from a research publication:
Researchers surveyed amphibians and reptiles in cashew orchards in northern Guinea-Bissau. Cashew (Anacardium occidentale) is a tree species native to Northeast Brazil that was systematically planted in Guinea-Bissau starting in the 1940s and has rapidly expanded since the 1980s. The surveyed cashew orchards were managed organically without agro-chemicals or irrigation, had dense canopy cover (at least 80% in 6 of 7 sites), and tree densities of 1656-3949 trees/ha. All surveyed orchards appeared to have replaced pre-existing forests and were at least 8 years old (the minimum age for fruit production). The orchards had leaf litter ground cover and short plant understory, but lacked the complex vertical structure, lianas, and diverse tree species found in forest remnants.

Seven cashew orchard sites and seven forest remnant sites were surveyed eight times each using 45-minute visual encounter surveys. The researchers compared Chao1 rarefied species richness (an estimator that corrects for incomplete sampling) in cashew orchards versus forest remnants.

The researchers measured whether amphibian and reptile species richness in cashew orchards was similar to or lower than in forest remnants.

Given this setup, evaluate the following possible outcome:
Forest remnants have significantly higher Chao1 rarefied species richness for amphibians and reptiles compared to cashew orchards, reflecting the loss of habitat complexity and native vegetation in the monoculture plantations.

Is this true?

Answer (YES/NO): NO